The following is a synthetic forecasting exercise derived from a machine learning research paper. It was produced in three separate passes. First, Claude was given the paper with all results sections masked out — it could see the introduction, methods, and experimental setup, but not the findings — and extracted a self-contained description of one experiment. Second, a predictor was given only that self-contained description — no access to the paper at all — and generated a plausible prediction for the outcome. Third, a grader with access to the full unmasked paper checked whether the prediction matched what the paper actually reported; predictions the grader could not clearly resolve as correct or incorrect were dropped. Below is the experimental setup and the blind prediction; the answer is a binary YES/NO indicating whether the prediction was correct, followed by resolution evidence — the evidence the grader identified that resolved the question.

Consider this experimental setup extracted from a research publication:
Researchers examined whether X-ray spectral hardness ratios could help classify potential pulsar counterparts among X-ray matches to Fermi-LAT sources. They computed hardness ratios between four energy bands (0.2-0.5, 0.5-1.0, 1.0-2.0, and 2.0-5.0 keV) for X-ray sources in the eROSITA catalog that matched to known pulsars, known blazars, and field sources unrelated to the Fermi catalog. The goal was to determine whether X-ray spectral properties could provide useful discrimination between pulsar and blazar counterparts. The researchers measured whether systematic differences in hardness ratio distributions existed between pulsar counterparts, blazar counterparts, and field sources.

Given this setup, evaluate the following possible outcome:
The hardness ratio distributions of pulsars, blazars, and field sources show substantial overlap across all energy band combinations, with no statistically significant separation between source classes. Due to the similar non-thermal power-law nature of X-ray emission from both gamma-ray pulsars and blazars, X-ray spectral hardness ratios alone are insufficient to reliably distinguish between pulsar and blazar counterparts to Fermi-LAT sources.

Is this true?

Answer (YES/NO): NO